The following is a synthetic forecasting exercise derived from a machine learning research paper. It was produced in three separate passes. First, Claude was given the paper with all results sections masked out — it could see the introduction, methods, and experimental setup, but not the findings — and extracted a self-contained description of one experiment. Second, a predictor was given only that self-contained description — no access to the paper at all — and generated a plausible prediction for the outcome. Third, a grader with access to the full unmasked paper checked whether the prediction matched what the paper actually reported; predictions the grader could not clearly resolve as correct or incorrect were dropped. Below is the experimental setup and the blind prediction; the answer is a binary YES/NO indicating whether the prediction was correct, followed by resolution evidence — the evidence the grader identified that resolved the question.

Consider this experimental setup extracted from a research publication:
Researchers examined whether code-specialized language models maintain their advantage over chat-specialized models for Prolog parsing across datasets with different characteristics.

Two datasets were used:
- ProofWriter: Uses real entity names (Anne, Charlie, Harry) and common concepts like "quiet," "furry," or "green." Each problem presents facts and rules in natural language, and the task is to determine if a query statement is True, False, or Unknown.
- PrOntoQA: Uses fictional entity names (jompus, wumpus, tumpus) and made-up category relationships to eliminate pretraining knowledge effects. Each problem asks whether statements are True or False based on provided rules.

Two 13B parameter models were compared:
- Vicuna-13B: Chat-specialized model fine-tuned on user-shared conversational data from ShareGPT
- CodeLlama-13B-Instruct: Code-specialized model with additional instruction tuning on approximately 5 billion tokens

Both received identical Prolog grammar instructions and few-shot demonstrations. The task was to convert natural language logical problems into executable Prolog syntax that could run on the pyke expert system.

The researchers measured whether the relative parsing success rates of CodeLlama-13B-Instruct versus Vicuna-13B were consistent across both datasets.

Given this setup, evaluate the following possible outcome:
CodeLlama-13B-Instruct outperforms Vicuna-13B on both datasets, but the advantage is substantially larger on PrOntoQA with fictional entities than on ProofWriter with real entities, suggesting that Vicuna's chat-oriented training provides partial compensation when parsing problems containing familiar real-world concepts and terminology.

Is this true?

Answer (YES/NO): NO